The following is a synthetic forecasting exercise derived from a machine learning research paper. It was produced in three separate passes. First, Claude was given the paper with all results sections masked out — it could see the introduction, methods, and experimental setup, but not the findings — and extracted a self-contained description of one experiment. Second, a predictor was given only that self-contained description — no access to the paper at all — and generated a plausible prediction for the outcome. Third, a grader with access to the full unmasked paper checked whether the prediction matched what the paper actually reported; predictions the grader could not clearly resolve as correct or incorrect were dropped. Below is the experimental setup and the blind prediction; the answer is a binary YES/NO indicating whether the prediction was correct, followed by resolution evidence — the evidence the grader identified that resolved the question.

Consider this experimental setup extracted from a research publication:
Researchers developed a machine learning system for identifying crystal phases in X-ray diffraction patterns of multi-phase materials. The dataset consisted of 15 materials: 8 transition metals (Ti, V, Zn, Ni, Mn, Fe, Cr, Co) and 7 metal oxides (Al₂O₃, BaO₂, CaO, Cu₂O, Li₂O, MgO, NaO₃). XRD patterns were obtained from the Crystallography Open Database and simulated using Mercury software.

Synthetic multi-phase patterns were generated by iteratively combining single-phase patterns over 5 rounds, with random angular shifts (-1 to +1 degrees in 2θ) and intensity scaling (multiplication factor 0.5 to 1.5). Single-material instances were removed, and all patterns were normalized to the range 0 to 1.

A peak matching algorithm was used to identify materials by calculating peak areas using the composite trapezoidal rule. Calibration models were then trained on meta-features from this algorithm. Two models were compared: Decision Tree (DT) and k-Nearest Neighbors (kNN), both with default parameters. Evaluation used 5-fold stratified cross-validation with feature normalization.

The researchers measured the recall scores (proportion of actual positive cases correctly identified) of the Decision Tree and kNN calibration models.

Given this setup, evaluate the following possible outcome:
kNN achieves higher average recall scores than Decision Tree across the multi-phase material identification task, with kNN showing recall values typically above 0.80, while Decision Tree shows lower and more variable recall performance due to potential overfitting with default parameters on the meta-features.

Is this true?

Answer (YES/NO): NO